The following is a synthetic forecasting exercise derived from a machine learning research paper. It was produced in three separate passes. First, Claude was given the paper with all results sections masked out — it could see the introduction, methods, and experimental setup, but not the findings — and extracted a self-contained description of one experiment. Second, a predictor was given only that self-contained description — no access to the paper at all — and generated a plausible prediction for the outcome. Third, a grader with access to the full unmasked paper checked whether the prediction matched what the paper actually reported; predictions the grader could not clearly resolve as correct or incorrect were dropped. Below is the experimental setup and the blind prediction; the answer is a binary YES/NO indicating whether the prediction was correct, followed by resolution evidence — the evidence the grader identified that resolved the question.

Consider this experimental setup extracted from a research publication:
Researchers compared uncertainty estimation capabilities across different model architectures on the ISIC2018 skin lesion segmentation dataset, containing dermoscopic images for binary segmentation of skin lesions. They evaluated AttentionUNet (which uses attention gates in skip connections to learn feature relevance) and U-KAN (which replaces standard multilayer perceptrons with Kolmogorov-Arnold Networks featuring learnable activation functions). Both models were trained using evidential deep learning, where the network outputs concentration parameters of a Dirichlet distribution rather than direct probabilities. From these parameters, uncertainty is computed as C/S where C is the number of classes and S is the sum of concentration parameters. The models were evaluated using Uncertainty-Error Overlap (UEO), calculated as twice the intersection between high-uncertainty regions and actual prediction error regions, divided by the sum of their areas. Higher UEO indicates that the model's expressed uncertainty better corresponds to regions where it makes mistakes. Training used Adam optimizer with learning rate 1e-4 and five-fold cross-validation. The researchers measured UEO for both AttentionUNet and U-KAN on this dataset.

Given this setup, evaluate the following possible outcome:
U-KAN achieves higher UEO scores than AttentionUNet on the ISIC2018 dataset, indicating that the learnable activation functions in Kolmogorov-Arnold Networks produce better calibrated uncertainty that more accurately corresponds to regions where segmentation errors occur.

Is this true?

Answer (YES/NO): NO